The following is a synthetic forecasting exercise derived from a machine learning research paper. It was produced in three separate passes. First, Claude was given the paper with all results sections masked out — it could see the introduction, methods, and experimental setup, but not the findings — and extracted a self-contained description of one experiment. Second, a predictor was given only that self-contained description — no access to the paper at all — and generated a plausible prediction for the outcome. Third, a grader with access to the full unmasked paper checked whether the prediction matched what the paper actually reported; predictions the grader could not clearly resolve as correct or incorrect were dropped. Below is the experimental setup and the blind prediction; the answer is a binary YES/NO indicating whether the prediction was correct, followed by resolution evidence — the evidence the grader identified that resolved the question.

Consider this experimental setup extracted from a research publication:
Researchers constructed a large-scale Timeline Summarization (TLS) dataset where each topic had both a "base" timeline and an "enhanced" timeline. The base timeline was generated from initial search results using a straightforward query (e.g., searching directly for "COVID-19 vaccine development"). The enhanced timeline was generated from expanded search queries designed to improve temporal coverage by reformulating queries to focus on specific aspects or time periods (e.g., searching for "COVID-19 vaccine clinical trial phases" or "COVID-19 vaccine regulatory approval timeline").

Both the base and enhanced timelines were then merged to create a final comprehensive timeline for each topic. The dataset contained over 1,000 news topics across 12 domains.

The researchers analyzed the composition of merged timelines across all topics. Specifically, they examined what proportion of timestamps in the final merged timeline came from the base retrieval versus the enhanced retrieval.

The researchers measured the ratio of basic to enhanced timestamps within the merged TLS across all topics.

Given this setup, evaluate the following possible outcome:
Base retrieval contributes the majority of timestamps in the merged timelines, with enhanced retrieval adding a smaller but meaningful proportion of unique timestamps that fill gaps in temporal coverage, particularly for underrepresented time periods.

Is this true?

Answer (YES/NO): YES